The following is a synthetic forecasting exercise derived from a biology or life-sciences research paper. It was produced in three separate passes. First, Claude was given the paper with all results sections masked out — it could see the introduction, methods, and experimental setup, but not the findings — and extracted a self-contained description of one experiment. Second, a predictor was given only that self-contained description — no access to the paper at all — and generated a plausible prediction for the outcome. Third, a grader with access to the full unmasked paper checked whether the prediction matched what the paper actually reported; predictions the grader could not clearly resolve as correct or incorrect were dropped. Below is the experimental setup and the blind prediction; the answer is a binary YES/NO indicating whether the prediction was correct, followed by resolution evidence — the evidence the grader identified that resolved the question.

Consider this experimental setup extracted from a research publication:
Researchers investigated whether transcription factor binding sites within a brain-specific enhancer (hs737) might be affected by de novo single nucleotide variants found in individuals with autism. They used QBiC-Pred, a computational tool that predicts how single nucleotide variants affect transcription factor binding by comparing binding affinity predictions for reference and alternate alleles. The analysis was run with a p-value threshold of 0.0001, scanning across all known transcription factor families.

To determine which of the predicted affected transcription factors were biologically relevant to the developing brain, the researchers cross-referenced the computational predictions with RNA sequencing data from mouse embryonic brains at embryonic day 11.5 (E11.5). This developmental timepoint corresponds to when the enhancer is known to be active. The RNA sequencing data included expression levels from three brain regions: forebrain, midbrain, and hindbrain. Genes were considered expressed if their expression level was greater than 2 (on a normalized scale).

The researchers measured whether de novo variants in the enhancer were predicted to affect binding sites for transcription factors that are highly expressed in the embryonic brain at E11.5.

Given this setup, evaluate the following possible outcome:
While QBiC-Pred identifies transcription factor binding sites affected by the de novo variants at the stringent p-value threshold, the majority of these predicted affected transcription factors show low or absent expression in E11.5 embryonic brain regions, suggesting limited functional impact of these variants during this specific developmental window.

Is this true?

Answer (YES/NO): NO